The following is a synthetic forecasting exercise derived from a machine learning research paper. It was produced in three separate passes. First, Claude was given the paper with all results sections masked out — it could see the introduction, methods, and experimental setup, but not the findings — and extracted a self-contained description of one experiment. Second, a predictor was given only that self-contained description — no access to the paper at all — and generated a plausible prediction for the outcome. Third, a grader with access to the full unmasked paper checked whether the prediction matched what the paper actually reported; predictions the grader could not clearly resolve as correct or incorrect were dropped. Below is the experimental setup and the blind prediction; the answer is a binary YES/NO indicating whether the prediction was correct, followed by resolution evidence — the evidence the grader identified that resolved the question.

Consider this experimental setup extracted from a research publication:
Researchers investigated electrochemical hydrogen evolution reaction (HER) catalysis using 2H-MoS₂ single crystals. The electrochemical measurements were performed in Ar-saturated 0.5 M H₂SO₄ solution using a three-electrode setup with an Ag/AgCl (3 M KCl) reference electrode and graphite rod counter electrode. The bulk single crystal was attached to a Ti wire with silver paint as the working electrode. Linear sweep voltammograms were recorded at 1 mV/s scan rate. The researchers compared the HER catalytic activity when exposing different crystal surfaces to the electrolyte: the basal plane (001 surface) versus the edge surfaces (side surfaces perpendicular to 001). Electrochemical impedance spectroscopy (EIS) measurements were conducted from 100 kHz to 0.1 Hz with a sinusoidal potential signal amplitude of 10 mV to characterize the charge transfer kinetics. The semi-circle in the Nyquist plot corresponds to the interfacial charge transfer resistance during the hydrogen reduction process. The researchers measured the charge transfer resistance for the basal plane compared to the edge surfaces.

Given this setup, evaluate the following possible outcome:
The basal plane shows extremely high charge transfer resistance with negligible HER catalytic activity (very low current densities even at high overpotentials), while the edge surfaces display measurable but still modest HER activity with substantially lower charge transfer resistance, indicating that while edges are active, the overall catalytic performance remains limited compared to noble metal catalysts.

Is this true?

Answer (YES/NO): NO